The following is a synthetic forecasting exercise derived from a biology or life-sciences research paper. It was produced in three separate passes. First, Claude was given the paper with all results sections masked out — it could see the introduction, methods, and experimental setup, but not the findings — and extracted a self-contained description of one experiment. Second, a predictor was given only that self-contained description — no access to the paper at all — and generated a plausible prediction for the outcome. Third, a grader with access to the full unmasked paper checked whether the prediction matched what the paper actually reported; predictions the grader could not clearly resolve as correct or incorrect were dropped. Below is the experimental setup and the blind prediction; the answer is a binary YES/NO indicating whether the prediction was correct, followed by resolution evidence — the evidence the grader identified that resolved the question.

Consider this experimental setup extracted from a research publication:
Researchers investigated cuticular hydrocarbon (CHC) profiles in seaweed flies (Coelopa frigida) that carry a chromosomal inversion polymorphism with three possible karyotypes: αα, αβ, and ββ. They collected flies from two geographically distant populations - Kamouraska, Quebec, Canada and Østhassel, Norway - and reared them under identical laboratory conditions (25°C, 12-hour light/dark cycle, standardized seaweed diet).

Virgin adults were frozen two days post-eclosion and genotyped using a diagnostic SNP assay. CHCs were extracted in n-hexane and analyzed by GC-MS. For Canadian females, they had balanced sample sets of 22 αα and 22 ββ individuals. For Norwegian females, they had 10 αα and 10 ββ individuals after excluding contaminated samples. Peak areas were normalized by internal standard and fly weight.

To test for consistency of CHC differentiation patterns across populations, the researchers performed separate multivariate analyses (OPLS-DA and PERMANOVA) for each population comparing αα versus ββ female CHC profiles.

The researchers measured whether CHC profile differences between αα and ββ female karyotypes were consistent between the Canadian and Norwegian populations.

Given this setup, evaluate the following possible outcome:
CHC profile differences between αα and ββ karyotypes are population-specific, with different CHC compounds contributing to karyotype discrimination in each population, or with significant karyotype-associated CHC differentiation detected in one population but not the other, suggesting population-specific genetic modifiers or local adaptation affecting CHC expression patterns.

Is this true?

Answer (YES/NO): YES